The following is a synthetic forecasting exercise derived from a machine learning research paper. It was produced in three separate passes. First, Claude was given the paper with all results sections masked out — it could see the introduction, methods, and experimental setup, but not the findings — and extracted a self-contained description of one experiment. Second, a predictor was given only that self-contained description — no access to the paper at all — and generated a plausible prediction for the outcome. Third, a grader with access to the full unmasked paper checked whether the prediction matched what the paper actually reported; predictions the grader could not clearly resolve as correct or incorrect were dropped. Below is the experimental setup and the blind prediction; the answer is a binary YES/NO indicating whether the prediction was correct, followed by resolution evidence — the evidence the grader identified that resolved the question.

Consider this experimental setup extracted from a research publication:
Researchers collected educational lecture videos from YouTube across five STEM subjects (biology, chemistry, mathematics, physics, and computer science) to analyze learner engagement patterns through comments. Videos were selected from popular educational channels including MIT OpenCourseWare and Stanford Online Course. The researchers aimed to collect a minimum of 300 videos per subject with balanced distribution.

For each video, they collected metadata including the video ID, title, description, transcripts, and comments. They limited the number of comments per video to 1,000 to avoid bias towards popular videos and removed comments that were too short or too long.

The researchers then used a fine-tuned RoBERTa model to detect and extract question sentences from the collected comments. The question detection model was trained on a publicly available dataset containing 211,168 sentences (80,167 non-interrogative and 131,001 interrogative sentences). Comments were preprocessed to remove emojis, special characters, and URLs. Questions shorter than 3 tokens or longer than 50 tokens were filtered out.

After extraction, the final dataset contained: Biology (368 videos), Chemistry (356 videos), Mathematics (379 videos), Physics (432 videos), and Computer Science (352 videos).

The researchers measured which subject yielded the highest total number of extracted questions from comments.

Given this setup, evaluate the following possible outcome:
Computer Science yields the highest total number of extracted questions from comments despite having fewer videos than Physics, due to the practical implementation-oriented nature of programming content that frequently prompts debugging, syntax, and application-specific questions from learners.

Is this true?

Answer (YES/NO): YES